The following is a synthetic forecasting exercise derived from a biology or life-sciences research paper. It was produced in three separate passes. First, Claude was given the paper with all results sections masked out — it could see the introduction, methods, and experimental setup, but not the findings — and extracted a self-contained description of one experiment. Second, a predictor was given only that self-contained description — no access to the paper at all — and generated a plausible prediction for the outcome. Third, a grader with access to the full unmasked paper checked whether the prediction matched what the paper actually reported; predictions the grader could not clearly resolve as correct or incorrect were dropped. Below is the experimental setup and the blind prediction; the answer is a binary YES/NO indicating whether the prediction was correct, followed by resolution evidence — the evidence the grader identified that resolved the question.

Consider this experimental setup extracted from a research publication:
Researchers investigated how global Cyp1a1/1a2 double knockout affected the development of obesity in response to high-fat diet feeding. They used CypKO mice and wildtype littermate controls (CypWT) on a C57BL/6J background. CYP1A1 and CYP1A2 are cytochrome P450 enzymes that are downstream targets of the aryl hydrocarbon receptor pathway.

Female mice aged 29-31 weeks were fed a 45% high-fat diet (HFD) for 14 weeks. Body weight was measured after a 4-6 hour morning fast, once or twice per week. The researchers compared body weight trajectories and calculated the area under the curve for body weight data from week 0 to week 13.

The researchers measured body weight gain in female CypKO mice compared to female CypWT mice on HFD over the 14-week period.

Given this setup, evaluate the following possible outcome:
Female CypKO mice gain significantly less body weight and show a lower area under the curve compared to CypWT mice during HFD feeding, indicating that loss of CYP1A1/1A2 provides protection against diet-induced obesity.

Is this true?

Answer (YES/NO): NO